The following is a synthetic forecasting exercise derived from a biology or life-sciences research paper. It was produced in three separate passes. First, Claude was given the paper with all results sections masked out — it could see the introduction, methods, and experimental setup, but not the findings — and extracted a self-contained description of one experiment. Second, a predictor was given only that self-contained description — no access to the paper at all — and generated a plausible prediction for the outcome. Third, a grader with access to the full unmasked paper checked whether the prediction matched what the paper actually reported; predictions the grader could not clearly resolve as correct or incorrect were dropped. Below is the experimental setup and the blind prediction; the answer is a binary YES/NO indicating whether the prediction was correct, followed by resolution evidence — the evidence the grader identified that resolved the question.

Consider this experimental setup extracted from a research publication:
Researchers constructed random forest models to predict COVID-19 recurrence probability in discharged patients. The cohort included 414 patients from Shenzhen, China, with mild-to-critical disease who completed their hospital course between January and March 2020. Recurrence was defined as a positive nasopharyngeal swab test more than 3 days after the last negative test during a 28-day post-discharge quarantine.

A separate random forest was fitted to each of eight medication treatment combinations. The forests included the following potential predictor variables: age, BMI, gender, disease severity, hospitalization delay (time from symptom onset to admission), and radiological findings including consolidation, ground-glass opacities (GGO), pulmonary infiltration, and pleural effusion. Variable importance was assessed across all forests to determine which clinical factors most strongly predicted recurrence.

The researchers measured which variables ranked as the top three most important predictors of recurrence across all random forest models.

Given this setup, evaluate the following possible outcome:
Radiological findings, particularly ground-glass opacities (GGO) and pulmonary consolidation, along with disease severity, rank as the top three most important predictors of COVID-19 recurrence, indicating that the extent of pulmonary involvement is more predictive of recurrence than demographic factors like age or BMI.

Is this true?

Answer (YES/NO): NO